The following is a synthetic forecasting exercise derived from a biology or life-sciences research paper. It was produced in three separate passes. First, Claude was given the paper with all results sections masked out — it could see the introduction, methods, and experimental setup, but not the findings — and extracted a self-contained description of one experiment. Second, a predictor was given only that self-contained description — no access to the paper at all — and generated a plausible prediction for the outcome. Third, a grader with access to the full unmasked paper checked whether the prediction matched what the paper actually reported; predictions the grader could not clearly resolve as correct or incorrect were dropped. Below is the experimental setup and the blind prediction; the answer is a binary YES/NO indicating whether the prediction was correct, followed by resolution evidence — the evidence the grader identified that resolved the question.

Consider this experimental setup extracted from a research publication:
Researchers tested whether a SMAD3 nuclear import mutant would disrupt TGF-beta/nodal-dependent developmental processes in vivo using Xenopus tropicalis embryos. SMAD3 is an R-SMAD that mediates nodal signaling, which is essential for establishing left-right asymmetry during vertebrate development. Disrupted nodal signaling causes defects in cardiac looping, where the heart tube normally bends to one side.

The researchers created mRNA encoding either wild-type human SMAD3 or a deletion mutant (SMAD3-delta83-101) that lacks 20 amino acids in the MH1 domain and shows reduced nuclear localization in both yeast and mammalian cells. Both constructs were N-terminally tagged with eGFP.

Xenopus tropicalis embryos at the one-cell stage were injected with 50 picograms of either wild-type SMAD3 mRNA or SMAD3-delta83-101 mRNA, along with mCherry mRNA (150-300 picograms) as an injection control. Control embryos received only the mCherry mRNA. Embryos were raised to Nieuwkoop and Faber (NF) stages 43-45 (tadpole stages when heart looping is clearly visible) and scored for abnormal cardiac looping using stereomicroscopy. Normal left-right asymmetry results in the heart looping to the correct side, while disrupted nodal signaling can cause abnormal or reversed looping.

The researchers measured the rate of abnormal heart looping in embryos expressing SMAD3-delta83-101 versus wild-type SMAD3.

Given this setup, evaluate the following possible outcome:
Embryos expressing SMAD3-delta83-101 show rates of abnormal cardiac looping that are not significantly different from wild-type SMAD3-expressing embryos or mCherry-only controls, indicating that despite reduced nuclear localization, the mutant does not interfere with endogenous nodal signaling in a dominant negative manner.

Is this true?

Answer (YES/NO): NO